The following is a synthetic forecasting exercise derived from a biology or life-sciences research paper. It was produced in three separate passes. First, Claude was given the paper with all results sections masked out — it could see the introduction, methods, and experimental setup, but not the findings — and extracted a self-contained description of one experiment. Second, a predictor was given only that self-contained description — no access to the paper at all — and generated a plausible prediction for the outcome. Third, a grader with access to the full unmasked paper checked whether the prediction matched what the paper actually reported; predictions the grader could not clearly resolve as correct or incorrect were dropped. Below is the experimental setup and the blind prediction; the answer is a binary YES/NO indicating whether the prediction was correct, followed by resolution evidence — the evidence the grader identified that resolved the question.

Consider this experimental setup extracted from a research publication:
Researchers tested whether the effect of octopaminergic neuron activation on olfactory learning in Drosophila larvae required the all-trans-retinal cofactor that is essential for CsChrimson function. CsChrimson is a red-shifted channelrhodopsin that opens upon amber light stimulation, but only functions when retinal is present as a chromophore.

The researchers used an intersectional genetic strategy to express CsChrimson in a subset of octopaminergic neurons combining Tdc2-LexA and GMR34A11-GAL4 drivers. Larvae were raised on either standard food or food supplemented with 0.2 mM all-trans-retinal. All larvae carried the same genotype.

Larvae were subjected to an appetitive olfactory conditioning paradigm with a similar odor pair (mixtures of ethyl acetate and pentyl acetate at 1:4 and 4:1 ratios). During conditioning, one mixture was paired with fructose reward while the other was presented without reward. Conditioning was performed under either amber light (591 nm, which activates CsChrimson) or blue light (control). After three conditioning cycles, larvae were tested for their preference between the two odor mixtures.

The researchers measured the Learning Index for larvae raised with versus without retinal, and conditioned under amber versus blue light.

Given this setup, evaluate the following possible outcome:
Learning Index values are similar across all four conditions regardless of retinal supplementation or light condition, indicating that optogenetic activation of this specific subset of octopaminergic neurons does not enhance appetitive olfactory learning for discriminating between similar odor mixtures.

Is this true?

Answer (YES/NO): NO